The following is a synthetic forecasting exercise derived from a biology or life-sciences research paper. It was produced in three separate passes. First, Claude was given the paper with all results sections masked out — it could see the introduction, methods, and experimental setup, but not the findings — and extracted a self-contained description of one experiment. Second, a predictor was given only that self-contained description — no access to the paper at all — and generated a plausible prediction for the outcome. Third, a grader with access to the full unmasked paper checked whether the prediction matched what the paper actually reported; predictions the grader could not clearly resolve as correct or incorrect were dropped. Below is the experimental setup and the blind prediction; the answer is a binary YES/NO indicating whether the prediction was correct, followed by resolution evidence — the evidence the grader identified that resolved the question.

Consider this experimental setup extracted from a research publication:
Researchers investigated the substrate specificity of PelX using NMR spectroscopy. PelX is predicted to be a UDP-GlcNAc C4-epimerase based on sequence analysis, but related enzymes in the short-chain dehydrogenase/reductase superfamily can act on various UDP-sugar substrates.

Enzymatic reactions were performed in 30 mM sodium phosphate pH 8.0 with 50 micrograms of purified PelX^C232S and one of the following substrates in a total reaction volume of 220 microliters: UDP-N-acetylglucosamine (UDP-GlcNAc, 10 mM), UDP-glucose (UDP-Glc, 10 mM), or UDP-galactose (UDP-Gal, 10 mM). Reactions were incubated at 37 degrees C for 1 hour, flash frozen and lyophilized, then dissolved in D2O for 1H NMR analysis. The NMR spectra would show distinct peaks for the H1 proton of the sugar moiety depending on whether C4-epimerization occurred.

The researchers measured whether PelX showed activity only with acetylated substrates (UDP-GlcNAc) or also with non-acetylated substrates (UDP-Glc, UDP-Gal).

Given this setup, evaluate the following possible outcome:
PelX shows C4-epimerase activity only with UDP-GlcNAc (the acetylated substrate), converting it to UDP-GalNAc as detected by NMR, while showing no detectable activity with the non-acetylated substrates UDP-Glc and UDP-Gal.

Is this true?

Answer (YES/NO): NO